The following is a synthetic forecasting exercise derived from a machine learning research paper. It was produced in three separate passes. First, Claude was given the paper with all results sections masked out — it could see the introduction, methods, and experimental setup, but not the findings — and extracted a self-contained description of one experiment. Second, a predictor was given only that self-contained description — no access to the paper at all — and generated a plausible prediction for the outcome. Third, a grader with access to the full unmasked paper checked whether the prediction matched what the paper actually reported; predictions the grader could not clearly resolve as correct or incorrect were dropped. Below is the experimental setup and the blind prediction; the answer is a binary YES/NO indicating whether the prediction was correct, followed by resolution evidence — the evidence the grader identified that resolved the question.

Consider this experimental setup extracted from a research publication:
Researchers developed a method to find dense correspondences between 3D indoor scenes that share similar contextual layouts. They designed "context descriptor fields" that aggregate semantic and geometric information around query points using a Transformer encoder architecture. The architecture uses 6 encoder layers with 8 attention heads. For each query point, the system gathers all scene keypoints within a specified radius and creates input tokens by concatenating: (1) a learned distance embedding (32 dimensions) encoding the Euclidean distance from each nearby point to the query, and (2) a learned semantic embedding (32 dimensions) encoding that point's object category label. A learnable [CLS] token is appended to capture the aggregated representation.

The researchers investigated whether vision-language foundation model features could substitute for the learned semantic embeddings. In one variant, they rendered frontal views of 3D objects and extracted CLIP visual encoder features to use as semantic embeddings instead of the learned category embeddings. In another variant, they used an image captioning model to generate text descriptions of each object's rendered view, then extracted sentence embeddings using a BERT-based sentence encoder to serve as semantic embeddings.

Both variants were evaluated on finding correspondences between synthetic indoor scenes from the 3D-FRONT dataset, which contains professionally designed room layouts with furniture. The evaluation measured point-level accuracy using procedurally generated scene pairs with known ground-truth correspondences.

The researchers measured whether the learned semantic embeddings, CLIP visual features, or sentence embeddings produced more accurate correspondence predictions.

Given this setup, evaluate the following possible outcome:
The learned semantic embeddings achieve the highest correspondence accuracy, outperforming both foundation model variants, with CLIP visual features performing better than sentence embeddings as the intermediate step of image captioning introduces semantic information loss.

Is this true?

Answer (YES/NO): NO